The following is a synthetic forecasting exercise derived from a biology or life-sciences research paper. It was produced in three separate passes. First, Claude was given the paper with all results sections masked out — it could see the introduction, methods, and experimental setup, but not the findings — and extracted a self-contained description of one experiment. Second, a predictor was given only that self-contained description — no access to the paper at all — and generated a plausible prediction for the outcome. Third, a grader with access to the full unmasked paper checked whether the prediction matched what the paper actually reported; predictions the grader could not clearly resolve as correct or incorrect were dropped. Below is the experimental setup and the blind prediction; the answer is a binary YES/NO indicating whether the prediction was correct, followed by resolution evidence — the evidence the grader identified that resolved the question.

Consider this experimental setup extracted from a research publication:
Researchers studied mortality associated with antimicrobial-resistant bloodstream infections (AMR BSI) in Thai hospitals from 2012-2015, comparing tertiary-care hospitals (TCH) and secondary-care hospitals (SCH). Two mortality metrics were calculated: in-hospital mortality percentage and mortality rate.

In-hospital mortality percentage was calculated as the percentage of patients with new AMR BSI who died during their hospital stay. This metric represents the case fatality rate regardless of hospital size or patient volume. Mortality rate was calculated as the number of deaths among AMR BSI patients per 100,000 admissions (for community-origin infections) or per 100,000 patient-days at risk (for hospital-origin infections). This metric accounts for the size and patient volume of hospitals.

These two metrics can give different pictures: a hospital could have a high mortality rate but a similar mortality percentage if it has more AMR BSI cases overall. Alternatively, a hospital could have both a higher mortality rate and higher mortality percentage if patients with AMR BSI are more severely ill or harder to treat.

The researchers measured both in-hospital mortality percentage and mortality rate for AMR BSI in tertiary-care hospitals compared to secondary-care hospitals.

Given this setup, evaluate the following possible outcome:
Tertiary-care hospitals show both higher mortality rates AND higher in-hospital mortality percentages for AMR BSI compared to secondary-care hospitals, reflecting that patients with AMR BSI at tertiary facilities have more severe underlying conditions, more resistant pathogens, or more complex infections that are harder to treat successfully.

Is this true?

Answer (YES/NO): NO